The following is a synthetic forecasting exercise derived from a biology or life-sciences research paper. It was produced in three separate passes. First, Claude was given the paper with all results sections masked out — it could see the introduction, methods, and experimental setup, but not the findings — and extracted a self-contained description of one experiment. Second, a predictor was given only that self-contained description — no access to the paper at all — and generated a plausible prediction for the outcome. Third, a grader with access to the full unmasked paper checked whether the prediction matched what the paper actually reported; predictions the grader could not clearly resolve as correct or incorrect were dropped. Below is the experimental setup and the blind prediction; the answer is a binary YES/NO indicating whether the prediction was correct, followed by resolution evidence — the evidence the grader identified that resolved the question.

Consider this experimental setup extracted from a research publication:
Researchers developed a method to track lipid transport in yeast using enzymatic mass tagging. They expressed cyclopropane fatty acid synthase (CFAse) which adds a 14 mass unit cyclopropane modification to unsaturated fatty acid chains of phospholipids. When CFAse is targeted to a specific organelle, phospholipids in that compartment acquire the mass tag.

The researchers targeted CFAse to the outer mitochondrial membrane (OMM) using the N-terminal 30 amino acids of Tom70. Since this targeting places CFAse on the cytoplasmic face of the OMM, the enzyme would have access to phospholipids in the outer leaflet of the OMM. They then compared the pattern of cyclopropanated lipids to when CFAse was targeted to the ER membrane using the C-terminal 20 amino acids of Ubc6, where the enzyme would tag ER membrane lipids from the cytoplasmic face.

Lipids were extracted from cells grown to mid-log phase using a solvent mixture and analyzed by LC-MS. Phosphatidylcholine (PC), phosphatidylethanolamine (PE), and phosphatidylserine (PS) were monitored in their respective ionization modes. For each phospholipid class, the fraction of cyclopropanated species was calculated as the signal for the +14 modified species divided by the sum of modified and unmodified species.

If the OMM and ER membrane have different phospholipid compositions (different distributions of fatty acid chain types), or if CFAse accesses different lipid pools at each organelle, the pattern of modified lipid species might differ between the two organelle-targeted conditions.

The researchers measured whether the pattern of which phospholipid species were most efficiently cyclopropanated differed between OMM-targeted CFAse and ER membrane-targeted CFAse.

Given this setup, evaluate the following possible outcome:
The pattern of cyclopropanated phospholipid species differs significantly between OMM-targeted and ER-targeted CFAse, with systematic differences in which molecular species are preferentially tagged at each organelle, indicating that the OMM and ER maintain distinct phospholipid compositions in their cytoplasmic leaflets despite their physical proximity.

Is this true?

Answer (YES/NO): NO